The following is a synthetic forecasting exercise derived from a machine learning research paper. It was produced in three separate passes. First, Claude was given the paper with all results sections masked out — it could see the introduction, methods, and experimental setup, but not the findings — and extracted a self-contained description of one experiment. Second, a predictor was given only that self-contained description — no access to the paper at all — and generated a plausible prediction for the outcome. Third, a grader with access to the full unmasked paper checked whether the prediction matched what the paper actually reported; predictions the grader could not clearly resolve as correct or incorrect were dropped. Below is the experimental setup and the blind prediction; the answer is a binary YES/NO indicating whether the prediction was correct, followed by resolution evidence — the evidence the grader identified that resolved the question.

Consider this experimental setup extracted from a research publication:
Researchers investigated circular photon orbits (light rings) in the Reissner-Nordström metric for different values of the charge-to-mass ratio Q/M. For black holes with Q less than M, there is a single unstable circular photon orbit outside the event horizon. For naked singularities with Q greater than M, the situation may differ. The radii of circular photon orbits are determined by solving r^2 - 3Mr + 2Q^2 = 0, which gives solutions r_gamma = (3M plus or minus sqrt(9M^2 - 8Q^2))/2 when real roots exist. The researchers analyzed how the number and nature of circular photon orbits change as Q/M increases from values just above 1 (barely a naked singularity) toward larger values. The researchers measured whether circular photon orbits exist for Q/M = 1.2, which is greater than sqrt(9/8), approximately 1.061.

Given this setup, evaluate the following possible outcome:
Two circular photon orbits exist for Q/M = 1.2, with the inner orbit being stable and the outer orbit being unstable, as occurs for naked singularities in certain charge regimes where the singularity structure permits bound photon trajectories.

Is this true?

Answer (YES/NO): NO